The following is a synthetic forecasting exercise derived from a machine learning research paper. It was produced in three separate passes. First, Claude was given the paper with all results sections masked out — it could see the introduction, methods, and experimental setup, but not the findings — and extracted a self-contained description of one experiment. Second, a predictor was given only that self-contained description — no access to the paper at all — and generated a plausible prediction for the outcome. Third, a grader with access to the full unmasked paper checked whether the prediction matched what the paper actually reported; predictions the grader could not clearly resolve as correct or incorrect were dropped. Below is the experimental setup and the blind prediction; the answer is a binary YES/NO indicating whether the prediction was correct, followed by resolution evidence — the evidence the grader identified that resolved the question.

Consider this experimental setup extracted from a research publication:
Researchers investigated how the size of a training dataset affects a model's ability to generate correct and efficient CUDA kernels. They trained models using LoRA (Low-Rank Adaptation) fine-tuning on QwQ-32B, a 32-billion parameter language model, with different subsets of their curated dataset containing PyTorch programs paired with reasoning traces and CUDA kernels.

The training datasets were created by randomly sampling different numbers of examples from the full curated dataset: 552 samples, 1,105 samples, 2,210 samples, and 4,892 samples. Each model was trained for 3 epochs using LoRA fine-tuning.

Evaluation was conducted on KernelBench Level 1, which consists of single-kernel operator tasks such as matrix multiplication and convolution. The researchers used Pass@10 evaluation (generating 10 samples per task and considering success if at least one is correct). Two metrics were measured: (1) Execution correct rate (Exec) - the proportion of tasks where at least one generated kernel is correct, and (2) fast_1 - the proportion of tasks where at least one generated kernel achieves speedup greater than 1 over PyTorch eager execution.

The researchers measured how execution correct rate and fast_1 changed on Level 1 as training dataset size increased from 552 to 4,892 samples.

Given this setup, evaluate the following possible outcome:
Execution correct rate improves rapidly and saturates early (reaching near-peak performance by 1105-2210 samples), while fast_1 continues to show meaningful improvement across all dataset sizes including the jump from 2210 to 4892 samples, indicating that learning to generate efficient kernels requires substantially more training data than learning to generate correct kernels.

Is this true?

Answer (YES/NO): NO